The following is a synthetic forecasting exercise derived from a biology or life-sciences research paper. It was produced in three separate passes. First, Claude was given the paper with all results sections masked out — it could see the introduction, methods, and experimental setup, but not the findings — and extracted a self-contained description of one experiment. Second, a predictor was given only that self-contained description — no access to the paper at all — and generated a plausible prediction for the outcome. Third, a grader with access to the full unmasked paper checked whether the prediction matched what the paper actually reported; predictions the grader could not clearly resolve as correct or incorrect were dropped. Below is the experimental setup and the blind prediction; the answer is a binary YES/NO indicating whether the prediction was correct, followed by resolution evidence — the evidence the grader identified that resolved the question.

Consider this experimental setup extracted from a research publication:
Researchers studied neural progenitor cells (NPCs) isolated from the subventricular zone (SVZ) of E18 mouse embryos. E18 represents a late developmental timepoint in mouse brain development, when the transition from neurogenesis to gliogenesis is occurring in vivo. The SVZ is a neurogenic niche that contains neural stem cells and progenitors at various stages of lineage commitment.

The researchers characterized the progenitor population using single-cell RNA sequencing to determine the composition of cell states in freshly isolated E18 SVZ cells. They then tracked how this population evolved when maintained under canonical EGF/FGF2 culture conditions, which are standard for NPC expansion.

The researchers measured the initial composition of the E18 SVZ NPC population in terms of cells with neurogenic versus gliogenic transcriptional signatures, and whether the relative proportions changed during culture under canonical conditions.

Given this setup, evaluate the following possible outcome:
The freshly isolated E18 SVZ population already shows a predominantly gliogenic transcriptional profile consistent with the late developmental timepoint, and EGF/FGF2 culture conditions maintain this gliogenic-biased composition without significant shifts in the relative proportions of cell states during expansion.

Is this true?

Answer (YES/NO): NO